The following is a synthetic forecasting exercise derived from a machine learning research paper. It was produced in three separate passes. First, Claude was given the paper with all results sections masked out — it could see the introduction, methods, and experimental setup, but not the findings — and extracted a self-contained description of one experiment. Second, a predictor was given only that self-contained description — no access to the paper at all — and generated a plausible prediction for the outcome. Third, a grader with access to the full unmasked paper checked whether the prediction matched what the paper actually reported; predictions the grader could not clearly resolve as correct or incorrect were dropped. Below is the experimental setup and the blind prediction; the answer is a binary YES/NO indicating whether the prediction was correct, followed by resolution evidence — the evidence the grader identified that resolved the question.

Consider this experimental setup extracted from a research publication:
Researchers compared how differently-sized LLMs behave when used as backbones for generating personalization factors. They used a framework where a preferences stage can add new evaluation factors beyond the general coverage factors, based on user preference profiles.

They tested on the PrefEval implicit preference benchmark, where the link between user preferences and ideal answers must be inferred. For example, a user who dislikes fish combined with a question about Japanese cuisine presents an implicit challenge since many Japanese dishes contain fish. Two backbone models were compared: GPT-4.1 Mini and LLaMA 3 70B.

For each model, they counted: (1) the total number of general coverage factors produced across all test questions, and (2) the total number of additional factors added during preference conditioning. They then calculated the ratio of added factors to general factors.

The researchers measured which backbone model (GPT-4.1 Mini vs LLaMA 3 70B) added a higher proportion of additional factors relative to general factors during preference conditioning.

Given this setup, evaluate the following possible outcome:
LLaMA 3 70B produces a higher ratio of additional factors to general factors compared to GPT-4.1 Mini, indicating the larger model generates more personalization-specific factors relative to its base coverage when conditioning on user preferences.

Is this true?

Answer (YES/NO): YES